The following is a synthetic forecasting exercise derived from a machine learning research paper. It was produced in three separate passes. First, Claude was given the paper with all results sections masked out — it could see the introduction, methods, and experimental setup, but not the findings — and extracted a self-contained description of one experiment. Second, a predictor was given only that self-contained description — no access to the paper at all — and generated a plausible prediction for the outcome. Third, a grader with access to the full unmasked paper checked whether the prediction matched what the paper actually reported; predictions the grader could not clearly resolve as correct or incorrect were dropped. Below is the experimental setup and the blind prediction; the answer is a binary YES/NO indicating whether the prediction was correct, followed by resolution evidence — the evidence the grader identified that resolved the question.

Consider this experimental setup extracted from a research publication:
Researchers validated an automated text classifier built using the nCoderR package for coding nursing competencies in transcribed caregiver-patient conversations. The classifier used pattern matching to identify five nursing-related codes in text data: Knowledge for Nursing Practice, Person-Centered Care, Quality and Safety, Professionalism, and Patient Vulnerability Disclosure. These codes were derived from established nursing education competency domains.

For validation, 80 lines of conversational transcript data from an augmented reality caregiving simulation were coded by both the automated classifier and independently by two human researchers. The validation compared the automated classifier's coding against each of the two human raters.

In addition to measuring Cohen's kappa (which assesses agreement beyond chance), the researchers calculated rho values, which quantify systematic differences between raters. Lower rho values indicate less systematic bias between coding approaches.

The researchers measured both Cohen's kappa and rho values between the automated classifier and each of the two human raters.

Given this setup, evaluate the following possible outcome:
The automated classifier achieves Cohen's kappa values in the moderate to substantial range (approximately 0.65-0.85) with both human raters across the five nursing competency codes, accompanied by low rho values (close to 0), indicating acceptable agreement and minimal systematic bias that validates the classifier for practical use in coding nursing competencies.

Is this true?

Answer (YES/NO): YES